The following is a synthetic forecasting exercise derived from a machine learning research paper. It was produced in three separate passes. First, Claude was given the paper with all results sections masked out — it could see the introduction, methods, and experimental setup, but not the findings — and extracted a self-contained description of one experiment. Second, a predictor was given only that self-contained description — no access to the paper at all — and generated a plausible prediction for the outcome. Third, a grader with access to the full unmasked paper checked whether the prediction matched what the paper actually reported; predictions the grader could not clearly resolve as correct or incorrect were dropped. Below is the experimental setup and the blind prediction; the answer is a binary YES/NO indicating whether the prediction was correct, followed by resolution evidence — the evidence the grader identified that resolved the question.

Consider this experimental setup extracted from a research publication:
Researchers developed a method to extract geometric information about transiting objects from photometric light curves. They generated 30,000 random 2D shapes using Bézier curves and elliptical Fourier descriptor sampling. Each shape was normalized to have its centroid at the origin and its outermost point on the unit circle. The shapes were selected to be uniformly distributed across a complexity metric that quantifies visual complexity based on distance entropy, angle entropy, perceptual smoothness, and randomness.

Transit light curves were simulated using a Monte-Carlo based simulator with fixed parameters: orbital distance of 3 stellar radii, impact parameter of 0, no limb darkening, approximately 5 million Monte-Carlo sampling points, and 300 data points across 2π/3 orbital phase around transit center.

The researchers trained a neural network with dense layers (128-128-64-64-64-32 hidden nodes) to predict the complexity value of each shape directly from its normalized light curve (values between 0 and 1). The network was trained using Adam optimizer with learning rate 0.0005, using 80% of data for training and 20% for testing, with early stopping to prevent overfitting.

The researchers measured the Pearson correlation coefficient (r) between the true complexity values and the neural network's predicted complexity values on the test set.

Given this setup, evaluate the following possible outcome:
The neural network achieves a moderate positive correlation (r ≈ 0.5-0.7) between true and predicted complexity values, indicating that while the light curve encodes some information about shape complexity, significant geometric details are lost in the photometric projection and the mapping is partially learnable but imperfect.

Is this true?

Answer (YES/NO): NO